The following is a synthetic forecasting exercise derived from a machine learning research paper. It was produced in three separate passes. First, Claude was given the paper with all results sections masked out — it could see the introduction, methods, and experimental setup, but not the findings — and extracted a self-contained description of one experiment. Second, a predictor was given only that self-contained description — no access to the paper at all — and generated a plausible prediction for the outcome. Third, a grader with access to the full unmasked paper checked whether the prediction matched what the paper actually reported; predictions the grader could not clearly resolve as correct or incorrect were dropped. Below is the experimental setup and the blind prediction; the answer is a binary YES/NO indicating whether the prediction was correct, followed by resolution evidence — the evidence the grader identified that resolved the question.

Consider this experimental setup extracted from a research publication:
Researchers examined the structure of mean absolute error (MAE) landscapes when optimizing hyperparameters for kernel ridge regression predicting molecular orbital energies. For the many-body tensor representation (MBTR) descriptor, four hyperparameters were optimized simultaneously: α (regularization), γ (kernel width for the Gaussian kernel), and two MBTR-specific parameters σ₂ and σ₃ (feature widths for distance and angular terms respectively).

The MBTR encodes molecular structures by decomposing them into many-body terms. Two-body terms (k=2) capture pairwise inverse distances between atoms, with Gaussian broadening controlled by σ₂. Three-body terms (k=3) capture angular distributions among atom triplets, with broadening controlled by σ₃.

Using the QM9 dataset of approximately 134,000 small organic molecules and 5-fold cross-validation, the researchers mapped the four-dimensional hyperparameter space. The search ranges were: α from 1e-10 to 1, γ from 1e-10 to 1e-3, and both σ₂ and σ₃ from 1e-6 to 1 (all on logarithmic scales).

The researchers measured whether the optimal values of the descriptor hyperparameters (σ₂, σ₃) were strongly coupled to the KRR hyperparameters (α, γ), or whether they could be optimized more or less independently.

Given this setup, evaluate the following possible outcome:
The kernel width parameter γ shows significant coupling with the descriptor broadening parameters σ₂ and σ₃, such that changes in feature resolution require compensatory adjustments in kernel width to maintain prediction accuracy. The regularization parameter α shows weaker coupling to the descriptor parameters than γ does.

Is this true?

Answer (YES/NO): NO